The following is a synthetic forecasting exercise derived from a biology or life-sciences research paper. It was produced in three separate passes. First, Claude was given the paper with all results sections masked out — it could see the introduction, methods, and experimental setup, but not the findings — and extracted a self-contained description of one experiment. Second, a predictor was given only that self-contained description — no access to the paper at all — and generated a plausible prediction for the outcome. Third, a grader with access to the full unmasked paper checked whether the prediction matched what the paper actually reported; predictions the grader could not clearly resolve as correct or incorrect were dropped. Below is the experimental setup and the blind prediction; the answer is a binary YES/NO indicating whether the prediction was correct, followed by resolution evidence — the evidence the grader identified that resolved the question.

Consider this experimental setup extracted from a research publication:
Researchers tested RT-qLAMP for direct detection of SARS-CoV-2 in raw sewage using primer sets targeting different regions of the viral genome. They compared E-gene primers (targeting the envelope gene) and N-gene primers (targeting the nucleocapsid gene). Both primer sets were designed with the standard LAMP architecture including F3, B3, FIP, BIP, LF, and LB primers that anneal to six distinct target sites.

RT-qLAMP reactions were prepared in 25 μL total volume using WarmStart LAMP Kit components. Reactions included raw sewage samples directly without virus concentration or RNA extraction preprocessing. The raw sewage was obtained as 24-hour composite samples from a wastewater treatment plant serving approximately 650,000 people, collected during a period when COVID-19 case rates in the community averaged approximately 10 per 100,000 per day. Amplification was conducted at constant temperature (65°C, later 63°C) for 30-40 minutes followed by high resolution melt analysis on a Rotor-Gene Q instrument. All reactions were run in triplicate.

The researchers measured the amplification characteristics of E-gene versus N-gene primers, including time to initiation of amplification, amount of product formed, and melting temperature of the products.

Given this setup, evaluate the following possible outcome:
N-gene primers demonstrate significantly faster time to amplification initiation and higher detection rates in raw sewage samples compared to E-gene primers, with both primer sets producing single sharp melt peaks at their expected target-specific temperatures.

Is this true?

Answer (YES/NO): NO